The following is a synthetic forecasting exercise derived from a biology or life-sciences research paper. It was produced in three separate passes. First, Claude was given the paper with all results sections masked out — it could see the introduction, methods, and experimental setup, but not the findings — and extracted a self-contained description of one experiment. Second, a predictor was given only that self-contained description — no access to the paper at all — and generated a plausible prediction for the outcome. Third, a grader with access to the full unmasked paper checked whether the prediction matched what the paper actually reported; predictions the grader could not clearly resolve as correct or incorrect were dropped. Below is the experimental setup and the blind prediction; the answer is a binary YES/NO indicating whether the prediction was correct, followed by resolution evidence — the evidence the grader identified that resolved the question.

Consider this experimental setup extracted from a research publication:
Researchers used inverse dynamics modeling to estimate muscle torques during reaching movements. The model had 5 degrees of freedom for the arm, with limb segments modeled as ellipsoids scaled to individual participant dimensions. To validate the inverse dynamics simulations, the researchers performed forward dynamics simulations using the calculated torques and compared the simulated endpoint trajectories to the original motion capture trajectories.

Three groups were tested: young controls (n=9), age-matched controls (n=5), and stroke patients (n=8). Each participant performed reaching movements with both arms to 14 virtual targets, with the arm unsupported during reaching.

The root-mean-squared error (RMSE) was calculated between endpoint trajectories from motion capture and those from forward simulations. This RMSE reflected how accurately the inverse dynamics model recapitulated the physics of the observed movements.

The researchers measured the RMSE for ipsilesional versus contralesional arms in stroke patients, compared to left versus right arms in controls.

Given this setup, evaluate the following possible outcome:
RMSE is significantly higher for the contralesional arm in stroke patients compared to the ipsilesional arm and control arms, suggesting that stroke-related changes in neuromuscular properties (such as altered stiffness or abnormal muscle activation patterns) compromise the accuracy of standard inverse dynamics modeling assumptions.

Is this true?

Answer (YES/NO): NO